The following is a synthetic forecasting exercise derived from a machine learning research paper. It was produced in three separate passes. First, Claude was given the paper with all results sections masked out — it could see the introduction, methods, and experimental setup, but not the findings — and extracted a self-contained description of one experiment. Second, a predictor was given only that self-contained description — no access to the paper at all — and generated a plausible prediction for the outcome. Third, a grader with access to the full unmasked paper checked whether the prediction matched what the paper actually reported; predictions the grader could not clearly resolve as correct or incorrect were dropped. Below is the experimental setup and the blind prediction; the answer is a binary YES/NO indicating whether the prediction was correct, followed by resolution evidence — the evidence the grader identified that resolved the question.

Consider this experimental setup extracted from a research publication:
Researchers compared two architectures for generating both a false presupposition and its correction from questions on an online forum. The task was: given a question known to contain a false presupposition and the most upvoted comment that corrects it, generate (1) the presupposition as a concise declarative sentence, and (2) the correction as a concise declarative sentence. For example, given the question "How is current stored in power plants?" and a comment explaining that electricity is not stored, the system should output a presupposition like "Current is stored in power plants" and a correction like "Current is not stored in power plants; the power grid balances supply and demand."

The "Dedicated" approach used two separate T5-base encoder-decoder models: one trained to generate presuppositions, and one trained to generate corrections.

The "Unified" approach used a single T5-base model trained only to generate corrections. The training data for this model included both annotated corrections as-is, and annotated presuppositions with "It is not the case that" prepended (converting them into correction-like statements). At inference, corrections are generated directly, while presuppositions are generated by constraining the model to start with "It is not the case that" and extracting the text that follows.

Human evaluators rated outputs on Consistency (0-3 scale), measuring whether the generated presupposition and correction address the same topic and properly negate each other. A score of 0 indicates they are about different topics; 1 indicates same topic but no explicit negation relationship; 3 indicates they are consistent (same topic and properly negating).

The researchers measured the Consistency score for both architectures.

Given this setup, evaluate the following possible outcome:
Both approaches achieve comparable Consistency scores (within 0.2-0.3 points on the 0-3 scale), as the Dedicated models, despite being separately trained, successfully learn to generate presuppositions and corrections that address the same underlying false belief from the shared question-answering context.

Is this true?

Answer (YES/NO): NO